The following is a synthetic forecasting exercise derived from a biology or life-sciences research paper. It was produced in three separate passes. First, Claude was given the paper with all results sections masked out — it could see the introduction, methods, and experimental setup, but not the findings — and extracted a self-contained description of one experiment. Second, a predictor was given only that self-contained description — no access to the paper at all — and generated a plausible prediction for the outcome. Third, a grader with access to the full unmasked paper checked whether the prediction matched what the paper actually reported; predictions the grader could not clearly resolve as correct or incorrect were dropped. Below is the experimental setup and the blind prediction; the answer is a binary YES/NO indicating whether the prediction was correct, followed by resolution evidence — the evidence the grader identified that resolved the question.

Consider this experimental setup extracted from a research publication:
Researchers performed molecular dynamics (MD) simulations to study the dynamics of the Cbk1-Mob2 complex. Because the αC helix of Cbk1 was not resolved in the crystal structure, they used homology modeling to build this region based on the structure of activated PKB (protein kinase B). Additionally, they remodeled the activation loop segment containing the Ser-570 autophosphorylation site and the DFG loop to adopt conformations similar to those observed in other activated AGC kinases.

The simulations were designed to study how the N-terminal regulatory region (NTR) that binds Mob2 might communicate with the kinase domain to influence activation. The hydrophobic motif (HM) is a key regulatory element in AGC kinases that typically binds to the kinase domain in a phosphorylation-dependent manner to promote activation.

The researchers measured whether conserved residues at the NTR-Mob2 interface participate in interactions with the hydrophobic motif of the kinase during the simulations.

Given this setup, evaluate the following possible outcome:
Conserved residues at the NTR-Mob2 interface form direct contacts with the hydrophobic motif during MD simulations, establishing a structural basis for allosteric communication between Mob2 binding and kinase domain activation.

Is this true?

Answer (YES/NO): YES